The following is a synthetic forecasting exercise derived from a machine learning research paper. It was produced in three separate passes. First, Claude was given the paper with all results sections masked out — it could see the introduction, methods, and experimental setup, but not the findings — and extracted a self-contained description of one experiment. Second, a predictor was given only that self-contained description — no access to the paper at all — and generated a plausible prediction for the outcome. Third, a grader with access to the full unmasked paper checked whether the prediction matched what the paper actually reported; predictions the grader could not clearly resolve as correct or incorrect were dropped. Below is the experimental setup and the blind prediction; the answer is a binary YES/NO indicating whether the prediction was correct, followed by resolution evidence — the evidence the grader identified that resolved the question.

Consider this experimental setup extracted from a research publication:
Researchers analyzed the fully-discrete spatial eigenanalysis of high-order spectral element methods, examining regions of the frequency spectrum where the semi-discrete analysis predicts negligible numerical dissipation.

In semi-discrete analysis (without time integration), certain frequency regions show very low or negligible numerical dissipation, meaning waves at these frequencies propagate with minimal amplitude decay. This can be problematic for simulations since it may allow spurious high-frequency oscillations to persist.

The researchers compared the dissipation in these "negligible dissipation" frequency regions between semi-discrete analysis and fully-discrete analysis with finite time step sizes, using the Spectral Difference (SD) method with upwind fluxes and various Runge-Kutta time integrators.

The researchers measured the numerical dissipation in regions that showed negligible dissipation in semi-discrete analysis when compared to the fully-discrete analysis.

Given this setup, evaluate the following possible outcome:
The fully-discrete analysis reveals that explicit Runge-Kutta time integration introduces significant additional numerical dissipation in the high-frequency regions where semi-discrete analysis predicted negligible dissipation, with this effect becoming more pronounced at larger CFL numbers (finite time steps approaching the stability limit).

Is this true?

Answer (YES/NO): NO